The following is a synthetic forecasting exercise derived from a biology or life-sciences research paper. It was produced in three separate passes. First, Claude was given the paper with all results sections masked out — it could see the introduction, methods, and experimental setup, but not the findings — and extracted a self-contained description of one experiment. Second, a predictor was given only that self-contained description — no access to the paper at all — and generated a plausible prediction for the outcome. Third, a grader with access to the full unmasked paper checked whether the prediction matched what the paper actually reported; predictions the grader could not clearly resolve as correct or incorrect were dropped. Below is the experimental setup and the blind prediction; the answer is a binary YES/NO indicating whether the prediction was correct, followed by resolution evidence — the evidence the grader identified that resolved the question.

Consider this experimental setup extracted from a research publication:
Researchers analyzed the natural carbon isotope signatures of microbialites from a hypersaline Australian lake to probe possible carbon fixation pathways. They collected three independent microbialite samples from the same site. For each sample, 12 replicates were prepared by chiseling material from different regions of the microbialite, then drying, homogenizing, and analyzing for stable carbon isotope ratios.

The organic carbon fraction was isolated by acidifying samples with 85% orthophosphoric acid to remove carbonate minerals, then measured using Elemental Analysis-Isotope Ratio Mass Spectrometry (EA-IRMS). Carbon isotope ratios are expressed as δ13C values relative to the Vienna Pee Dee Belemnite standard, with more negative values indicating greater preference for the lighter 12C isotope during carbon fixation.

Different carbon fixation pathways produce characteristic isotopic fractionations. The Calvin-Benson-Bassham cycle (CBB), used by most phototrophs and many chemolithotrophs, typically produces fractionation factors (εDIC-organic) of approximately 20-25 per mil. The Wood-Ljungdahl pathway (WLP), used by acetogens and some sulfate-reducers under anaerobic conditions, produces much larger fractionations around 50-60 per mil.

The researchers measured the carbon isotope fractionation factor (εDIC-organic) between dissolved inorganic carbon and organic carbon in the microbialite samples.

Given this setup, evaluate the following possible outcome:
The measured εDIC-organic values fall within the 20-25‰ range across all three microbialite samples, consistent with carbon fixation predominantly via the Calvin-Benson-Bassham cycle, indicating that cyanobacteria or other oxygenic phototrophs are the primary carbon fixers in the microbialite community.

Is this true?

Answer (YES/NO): NO